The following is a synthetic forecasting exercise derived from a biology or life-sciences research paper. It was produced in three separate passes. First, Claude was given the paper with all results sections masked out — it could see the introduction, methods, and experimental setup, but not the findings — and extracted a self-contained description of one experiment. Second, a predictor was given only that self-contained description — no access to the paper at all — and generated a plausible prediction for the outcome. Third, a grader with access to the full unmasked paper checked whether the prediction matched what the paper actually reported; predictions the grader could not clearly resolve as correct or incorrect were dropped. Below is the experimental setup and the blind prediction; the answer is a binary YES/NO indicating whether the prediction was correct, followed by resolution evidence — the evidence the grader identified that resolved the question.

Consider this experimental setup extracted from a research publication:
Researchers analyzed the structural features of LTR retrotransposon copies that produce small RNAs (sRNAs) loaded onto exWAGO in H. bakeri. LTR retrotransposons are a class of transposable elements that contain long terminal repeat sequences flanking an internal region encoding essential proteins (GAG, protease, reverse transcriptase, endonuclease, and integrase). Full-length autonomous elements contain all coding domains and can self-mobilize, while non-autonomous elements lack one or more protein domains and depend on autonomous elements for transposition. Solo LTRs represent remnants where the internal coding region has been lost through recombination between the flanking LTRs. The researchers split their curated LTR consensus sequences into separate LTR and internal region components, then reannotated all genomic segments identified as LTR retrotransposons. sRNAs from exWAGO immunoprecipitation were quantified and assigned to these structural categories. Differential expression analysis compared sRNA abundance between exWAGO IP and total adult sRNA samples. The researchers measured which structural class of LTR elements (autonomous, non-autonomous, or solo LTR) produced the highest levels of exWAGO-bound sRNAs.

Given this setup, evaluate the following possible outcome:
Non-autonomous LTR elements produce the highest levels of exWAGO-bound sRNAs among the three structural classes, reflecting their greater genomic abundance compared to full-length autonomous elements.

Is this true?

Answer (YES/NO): NO